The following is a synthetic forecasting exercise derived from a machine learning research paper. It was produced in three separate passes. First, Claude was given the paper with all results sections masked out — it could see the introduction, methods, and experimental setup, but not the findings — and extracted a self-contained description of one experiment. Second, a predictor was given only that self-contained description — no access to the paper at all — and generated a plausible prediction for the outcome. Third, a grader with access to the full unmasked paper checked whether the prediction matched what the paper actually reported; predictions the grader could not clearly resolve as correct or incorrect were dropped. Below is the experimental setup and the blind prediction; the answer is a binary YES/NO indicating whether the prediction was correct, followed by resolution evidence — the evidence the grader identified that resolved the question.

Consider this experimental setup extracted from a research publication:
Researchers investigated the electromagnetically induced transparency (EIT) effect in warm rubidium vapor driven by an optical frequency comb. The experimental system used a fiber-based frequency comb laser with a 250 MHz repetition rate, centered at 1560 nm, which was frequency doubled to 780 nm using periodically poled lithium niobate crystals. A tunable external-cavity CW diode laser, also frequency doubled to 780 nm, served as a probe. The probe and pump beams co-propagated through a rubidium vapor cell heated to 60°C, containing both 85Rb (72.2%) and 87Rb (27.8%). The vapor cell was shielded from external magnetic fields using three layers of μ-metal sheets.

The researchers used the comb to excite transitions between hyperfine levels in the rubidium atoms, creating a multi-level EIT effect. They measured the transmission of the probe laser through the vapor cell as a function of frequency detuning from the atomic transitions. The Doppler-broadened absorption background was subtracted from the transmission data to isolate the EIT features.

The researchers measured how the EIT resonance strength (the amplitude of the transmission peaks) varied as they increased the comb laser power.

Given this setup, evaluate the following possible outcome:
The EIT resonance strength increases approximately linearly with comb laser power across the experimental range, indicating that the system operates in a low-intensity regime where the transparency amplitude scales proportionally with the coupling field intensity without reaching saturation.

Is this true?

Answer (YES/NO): YES